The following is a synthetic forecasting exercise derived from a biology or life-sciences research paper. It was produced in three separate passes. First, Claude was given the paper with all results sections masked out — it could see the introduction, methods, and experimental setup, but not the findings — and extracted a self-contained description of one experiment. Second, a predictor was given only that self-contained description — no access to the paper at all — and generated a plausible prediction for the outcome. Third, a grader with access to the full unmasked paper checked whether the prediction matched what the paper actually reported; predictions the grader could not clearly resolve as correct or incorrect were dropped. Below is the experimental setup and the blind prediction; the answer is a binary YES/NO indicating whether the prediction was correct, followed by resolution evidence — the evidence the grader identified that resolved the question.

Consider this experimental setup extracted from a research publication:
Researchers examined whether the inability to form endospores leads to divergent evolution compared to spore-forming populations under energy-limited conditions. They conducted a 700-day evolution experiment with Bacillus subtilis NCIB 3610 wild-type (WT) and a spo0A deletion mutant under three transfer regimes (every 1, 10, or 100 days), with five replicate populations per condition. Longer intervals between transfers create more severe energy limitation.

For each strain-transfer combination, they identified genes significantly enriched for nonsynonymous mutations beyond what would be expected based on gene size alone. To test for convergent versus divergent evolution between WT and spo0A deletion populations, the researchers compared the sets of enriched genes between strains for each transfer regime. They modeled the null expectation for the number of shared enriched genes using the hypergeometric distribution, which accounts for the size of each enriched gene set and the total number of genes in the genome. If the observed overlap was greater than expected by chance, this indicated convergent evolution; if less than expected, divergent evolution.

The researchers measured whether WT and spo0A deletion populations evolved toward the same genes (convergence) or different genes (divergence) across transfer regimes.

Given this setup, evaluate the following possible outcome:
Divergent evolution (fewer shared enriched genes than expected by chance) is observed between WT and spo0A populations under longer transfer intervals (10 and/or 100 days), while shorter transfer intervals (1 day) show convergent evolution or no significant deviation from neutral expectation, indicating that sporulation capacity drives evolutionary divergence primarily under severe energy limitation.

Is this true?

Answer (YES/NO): NO